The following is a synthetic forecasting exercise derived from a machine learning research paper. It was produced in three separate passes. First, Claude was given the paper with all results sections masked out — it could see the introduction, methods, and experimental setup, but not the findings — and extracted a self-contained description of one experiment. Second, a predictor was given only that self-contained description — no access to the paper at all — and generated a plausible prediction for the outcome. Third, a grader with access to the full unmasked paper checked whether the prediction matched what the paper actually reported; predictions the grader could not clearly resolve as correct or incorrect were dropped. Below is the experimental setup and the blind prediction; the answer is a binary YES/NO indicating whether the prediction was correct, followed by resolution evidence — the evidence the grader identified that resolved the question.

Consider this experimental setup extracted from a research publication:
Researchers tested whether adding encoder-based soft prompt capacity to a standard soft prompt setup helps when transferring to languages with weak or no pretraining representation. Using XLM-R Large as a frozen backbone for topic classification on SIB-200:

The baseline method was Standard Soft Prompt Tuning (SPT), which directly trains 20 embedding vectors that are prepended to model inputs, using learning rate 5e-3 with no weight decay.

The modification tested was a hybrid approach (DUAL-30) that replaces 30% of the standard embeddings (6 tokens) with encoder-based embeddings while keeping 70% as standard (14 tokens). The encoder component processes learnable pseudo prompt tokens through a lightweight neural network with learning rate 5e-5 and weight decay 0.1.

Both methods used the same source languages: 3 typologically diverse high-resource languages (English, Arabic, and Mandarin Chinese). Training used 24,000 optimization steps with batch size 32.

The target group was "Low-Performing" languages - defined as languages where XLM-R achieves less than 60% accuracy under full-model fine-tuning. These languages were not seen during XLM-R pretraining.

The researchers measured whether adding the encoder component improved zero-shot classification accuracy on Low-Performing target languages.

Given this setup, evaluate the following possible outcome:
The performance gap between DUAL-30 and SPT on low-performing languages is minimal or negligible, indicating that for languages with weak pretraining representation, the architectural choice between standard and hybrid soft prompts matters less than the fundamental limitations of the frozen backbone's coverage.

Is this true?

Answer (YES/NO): NO